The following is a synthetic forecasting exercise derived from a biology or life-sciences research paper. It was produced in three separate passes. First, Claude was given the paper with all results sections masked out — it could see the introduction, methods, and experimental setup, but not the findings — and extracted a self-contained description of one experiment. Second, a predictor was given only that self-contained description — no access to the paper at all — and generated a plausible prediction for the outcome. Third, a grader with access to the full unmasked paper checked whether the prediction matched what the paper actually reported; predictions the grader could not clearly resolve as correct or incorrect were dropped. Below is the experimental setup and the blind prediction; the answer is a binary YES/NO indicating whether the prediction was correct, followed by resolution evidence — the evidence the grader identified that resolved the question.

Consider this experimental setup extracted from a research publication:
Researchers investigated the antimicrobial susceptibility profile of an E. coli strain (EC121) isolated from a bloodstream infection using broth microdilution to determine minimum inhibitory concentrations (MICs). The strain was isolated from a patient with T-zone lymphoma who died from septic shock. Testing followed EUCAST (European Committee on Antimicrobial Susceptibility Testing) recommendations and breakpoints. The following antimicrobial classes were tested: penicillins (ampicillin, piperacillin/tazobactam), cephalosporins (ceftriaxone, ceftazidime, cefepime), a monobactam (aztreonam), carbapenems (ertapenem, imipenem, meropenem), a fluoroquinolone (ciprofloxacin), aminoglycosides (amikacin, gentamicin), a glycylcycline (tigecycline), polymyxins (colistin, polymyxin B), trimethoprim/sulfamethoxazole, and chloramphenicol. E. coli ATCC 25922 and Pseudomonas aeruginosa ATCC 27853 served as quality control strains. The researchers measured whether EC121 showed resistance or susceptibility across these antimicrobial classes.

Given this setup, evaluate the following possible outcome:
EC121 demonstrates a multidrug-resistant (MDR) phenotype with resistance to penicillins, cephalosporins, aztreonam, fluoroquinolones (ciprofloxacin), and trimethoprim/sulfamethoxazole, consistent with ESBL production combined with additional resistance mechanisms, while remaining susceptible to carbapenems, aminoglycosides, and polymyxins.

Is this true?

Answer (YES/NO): NO